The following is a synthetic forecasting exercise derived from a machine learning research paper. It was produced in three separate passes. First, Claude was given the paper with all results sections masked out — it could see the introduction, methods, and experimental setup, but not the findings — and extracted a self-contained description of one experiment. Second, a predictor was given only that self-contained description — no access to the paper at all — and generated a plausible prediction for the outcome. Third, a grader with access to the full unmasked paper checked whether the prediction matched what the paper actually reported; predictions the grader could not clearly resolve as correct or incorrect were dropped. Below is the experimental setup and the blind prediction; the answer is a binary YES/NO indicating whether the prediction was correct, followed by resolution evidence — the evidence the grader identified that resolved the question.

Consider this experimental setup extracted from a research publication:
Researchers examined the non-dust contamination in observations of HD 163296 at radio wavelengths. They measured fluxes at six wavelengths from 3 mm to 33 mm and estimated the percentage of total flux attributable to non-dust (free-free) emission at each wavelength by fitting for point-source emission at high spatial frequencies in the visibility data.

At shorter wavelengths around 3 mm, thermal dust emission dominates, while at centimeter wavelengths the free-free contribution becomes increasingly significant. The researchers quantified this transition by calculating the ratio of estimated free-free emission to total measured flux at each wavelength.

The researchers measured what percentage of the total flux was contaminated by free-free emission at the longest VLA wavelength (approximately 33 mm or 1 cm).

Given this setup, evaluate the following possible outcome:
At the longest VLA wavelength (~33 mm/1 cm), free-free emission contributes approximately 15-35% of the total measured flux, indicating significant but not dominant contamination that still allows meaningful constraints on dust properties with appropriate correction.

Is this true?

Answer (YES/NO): NO